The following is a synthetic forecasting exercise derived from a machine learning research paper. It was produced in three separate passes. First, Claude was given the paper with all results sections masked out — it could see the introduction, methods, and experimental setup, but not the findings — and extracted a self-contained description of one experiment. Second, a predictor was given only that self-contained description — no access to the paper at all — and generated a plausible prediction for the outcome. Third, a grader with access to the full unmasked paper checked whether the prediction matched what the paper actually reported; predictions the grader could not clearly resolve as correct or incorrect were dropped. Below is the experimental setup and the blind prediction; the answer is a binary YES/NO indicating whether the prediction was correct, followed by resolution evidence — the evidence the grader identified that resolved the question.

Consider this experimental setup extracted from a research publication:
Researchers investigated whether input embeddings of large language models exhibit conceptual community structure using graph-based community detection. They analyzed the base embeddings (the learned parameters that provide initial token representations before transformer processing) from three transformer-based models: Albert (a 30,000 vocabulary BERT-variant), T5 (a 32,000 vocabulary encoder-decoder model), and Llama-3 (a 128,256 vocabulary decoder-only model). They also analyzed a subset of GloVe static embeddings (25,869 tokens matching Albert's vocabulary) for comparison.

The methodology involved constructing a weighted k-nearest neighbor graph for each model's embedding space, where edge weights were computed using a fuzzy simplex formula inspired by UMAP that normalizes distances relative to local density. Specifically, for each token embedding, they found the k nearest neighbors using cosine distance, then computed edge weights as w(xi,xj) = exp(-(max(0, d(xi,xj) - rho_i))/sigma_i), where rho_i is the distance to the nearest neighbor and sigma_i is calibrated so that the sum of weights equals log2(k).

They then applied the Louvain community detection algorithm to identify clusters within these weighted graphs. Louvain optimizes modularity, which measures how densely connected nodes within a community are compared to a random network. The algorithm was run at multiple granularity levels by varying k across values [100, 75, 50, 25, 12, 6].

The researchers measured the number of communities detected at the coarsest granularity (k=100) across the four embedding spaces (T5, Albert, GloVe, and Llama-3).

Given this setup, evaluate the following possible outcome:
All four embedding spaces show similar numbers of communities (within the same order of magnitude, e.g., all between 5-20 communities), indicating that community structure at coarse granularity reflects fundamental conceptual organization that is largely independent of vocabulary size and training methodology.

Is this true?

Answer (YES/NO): NO